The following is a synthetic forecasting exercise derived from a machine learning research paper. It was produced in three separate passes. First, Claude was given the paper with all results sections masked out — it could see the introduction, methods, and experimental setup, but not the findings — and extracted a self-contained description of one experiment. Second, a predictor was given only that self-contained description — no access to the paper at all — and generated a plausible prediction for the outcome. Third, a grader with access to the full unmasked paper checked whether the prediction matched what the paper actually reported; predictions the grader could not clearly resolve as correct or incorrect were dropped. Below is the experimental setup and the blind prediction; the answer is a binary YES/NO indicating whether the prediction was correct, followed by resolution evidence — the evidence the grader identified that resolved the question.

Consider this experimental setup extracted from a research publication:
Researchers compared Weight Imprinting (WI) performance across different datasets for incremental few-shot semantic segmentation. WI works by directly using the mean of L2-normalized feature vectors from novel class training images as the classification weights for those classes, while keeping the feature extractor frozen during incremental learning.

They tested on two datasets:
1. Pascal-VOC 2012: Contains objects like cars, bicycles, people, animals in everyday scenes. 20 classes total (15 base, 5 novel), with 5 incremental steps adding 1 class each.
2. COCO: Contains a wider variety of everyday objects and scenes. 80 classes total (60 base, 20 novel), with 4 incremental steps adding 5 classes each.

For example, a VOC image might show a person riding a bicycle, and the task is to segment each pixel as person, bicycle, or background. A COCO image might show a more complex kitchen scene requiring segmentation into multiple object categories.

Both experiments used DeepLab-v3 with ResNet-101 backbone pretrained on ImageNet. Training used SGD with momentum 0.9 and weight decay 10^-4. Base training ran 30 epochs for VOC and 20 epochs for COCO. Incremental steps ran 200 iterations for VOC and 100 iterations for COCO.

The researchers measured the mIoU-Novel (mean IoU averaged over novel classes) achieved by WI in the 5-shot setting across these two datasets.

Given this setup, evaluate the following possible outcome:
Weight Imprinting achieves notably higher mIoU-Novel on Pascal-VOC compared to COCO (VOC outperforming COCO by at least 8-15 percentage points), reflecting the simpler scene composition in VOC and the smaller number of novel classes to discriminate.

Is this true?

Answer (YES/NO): YES